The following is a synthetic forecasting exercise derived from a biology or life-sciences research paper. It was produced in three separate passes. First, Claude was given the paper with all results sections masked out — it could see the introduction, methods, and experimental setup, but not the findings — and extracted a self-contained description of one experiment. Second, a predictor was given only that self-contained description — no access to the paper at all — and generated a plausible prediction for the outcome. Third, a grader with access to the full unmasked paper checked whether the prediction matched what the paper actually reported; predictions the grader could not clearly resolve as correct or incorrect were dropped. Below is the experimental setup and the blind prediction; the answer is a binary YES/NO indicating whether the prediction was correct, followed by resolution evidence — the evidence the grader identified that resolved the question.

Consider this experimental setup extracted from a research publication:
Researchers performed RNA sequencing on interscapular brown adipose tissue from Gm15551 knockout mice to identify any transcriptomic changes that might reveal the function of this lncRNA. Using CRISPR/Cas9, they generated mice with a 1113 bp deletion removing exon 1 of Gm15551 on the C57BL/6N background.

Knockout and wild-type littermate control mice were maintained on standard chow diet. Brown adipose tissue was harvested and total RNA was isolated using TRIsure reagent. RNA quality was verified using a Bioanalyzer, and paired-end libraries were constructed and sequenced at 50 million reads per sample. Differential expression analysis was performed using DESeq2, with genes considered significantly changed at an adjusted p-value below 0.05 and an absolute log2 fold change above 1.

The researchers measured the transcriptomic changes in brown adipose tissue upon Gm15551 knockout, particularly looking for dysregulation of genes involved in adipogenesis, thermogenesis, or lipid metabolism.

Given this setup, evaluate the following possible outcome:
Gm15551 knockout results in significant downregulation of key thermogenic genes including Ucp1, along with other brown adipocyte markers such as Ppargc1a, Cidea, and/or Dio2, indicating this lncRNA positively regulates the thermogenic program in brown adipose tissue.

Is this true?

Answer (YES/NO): NO